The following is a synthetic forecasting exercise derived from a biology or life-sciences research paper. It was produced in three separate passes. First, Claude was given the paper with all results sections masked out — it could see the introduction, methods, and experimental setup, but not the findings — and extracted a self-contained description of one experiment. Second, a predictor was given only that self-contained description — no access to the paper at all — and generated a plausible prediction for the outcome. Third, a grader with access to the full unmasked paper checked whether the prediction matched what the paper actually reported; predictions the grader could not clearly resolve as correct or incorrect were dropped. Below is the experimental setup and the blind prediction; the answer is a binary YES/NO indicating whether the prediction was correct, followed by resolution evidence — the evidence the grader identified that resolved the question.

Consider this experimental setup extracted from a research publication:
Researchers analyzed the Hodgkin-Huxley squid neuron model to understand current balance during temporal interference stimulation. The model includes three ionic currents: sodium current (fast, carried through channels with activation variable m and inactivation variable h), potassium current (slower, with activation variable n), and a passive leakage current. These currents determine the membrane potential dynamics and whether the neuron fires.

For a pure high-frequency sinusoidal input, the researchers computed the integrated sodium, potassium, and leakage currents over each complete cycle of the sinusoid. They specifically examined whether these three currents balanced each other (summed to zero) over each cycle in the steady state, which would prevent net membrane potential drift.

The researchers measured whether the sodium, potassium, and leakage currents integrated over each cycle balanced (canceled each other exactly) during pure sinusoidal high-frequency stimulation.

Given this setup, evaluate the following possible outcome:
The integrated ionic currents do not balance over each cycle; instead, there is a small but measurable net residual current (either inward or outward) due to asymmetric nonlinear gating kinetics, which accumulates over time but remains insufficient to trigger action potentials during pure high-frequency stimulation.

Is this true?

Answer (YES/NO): NO